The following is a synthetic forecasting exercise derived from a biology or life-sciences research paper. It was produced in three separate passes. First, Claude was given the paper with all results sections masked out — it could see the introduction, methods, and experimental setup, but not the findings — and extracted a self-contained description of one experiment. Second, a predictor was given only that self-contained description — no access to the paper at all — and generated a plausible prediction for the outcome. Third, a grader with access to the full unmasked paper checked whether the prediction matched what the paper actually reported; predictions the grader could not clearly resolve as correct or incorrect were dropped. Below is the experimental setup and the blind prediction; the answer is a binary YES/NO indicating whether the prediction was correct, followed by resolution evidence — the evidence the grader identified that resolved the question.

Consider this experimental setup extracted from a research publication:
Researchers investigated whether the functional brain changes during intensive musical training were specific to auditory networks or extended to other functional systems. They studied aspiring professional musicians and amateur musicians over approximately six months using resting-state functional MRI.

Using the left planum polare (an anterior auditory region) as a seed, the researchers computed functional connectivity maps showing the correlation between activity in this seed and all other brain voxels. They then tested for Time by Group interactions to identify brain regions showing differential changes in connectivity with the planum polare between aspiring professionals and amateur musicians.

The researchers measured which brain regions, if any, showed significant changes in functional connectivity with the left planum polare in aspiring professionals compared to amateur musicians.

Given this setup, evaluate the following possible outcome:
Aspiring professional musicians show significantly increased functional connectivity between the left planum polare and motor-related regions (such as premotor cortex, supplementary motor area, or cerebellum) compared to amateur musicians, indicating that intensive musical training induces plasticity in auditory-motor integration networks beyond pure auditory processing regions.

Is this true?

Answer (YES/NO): YES